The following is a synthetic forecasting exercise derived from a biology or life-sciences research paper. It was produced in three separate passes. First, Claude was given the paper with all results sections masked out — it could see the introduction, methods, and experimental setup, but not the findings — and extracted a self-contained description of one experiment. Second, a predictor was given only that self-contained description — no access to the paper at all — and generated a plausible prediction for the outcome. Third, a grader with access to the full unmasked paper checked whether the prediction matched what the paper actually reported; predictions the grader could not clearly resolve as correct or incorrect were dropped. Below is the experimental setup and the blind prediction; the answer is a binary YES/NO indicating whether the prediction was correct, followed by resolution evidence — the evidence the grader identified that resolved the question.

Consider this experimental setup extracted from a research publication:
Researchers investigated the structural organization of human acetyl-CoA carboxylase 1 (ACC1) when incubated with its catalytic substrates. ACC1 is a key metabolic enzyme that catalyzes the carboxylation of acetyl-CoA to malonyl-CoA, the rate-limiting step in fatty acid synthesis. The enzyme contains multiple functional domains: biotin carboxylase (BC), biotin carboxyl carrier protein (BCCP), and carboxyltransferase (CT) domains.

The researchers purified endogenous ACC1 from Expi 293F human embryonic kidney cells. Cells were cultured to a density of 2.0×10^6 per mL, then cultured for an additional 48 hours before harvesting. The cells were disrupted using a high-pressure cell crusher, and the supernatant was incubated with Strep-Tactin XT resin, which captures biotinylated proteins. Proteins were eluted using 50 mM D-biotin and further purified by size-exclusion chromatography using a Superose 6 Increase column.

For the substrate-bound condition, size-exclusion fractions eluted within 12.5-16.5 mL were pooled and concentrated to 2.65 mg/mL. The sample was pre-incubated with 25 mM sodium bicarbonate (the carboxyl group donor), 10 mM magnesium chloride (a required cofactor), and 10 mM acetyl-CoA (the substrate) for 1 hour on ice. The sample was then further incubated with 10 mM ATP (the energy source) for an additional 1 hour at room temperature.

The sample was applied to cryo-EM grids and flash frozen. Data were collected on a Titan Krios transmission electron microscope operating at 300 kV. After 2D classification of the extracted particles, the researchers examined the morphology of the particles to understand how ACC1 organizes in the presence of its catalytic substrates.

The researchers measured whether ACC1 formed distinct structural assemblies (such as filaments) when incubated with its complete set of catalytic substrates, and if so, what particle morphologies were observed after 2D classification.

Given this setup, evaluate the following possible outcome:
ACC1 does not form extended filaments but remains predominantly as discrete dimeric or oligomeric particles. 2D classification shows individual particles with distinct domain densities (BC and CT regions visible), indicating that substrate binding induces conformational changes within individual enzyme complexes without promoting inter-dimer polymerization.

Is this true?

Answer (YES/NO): NO